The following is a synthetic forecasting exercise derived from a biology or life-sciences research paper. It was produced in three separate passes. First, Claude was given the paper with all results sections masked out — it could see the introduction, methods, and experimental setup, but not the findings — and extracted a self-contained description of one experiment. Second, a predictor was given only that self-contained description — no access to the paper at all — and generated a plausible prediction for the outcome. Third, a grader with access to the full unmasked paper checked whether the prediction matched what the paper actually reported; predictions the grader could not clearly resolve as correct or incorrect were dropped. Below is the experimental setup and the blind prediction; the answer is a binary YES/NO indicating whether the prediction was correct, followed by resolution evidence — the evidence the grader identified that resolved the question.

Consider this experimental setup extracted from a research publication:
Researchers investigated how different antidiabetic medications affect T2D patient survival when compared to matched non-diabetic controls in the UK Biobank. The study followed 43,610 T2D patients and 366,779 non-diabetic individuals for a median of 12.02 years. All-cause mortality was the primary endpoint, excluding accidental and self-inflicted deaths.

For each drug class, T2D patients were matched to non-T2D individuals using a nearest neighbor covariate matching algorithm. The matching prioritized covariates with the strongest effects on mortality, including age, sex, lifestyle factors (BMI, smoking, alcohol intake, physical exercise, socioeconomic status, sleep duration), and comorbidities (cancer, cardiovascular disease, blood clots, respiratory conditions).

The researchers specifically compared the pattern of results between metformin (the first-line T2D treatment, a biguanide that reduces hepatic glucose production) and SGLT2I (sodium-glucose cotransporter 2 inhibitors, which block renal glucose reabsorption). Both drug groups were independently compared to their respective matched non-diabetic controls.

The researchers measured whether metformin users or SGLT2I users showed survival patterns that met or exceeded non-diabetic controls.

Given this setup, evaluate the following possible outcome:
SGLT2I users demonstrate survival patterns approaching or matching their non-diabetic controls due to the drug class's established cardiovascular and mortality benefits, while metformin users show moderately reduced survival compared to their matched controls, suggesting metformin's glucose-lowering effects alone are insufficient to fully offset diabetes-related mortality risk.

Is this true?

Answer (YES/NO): NO